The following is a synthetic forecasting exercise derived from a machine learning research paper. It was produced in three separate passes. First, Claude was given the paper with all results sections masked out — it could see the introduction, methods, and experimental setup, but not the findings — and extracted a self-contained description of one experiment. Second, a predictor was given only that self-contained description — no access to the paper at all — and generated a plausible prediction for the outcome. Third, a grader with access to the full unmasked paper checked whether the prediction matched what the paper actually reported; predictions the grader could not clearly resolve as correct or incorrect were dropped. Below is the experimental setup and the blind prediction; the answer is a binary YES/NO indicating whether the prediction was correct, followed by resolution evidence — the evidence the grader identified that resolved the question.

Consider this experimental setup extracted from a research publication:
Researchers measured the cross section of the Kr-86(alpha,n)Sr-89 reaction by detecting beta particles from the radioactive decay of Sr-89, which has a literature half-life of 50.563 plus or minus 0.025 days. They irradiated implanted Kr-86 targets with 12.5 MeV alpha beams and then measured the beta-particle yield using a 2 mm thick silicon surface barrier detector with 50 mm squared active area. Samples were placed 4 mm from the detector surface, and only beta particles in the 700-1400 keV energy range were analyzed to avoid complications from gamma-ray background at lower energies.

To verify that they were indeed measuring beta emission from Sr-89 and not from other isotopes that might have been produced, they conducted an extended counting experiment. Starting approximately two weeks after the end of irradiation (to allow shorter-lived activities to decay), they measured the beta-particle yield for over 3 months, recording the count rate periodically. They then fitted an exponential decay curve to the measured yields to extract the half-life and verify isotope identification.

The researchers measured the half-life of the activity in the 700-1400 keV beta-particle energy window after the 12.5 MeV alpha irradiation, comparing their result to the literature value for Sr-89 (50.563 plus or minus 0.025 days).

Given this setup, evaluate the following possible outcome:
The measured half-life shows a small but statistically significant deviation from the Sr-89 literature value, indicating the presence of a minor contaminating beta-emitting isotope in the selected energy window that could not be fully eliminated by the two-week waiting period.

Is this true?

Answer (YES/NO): NO